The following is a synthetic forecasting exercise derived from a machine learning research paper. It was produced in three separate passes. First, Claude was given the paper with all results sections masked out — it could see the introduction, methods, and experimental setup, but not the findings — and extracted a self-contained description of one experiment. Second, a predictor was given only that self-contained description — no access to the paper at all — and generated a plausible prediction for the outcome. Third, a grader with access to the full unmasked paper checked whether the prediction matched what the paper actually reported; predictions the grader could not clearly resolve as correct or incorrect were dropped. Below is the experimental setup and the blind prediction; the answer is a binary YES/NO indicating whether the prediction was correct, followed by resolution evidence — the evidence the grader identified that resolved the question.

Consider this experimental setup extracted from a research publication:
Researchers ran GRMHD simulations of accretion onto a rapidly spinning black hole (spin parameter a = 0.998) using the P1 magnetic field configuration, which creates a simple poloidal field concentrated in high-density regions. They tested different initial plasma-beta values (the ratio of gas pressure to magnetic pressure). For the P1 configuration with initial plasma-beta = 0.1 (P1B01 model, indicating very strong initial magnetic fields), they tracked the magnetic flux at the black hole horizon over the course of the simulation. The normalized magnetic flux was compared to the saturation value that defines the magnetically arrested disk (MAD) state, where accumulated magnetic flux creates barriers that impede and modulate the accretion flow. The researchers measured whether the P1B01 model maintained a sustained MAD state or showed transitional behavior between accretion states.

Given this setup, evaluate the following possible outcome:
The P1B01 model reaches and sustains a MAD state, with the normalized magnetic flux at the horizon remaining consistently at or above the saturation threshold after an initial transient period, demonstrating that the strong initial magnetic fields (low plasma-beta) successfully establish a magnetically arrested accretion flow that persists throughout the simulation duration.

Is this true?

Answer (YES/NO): NO